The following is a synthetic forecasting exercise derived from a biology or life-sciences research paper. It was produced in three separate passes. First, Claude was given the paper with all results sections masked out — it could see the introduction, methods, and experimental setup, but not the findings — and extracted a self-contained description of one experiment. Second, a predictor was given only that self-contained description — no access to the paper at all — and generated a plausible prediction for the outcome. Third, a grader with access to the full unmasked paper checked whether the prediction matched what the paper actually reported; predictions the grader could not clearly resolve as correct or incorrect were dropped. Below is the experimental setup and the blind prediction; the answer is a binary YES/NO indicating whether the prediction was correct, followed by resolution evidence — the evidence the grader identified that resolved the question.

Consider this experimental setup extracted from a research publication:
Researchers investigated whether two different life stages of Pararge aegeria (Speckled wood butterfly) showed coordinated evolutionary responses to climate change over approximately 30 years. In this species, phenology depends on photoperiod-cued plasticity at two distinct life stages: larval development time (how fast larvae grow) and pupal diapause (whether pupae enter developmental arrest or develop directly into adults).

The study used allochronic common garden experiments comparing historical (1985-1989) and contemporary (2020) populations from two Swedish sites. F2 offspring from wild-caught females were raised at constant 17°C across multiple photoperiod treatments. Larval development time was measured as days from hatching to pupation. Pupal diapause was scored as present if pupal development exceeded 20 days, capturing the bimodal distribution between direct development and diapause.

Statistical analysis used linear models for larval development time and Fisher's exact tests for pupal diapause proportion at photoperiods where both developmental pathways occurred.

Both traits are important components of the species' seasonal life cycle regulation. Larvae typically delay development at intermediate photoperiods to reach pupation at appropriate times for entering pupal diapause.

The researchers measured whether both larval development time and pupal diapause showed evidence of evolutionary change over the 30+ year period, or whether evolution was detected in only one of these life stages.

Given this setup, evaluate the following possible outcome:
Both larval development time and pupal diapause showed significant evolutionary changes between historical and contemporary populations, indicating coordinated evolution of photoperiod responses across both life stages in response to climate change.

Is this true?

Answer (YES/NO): NO